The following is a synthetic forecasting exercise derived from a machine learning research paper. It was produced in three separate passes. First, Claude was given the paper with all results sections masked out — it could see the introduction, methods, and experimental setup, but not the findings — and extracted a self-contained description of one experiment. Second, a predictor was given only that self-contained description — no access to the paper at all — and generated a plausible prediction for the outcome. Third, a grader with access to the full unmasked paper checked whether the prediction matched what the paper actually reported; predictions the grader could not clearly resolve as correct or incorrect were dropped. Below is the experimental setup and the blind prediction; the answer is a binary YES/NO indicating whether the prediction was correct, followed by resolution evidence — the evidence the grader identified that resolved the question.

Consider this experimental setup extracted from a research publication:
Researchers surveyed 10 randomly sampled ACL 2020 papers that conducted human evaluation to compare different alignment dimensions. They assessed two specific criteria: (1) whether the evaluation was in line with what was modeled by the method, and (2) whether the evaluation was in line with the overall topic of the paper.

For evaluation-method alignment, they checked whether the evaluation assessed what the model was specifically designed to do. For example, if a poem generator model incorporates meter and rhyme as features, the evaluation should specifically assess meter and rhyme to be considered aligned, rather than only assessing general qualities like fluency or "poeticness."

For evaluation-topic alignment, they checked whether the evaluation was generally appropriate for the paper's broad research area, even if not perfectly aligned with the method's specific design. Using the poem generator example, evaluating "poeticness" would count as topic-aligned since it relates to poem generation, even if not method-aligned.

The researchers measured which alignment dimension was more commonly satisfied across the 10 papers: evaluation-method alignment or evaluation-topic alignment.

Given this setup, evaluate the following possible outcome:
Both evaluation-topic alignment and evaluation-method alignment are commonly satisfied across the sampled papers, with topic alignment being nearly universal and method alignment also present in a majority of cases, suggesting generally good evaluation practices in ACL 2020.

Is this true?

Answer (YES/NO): NO